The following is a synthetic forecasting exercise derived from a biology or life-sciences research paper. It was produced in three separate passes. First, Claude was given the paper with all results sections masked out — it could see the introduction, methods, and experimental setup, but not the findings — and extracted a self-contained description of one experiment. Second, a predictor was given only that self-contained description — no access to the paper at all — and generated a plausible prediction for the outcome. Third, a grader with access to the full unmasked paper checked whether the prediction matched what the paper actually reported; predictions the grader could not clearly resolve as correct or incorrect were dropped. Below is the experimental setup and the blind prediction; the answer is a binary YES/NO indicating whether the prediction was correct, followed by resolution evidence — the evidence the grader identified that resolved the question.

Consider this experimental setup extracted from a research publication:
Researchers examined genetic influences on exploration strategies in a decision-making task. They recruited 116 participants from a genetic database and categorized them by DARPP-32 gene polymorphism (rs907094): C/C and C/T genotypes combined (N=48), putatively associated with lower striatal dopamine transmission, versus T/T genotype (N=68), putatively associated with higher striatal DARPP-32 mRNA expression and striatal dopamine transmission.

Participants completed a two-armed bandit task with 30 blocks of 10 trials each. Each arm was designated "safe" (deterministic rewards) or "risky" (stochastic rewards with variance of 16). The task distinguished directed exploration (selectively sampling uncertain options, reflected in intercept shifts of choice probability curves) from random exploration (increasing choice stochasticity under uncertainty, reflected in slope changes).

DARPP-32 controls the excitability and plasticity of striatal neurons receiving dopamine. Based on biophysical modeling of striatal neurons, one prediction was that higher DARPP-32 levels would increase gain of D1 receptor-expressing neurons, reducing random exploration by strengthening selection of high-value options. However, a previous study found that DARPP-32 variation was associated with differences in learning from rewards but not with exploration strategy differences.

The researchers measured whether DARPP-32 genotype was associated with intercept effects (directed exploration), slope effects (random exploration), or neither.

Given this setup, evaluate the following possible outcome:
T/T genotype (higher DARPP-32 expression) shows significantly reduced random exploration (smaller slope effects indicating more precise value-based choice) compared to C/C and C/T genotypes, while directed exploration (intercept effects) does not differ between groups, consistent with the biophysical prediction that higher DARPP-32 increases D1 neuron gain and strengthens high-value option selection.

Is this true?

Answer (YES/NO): NO